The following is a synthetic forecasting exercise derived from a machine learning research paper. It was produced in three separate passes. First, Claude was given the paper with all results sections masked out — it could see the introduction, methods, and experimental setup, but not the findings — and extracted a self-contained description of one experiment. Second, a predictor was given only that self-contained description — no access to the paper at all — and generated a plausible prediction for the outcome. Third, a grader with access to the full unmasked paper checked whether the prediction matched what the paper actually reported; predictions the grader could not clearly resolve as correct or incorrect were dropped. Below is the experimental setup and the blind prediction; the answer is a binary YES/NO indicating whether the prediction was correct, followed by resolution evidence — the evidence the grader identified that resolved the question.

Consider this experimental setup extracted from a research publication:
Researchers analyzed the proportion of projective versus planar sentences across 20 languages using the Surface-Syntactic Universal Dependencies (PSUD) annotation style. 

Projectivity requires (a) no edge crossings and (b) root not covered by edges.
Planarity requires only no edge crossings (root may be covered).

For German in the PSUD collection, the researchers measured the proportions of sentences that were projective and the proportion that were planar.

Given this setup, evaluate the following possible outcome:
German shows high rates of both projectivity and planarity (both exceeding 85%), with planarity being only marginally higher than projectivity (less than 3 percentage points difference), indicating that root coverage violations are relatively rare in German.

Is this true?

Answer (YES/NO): NO